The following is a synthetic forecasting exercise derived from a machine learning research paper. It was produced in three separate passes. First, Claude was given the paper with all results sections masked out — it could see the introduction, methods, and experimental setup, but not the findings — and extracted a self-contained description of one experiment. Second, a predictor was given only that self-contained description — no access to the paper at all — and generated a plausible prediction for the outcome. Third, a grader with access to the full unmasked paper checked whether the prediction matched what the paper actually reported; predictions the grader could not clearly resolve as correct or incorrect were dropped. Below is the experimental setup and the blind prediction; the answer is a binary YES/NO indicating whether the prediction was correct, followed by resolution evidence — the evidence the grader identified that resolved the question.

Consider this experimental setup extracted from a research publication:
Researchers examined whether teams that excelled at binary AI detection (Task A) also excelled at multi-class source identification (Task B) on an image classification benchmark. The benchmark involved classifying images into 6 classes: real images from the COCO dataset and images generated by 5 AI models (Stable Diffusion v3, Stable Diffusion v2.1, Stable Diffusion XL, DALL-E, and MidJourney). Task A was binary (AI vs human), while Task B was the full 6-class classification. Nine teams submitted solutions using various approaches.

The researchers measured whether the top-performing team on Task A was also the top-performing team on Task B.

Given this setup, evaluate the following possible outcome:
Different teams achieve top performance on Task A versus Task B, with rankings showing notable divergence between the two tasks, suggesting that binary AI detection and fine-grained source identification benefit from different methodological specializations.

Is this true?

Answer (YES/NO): NO